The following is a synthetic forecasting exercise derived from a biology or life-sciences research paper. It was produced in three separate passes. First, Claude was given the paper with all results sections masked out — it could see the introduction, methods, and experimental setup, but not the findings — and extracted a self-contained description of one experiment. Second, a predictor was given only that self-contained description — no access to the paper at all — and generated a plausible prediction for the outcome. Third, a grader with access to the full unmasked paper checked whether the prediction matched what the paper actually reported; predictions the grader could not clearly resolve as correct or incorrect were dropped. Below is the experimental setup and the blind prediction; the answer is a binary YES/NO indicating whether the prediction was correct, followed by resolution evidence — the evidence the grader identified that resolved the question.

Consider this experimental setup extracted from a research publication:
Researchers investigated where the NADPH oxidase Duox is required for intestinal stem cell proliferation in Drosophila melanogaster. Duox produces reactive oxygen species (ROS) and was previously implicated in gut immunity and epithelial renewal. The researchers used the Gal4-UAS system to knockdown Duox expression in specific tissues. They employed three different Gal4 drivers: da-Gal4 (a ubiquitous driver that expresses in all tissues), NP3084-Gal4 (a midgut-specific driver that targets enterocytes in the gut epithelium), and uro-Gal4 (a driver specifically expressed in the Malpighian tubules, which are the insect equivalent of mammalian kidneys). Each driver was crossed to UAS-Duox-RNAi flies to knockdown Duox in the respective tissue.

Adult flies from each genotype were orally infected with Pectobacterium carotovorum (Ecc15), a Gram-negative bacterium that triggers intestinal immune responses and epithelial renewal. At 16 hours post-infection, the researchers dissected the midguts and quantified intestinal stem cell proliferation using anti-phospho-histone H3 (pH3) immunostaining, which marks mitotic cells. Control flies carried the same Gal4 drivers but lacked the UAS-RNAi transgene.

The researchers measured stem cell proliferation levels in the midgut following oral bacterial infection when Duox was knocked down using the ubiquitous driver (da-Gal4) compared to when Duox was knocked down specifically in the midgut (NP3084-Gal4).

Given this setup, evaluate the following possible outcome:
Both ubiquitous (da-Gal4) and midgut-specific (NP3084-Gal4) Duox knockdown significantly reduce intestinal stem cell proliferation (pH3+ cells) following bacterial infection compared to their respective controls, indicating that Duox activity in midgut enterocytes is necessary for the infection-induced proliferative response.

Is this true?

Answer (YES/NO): NO